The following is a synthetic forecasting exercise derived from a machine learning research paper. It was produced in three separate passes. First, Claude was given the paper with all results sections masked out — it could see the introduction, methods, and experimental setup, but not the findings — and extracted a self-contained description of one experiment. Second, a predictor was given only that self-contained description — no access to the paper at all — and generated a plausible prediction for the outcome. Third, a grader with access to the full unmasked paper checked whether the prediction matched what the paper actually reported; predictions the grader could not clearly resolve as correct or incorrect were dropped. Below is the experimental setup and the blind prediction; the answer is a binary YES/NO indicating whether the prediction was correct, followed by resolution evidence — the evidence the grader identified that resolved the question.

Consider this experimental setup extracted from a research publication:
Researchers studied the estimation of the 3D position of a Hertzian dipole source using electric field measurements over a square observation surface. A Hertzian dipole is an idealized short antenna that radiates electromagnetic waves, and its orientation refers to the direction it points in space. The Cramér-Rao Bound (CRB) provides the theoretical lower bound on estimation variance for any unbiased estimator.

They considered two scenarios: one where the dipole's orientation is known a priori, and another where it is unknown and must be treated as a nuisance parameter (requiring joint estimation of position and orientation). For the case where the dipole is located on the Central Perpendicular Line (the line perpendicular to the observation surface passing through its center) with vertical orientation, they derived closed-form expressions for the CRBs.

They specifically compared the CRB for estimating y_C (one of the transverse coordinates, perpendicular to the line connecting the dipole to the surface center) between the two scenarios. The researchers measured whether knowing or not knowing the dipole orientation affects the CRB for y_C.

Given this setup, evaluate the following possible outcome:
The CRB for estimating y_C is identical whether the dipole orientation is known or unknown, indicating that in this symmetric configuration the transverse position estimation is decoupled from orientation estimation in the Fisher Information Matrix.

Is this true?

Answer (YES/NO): YES